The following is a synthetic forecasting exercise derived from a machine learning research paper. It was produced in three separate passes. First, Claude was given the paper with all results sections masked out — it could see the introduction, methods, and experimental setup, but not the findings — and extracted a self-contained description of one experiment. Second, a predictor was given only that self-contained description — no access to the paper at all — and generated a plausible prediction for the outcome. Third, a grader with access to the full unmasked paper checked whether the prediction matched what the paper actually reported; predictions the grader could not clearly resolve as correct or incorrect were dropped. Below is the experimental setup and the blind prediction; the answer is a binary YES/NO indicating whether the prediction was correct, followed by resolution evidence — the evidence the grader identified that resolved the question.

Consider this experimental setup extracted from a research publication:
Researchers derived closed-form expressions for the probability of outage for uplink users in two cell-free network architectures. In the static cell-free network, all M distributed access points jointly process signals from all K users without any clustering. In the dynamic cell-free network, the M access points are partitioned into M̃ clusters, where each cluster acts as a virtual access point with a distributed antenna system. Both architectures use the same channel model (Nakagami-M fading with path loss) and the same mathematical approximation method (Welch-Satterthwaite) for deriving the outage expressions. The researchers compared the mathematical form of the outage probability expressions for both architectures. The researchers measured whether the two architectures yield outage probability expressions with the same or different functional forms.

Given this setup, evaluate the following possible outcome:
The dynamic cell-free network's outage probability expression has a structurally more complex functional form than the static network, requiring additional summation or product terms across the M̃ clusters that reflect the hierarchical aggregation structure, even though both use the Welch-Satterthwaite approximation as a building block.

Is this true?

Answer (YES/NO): NO